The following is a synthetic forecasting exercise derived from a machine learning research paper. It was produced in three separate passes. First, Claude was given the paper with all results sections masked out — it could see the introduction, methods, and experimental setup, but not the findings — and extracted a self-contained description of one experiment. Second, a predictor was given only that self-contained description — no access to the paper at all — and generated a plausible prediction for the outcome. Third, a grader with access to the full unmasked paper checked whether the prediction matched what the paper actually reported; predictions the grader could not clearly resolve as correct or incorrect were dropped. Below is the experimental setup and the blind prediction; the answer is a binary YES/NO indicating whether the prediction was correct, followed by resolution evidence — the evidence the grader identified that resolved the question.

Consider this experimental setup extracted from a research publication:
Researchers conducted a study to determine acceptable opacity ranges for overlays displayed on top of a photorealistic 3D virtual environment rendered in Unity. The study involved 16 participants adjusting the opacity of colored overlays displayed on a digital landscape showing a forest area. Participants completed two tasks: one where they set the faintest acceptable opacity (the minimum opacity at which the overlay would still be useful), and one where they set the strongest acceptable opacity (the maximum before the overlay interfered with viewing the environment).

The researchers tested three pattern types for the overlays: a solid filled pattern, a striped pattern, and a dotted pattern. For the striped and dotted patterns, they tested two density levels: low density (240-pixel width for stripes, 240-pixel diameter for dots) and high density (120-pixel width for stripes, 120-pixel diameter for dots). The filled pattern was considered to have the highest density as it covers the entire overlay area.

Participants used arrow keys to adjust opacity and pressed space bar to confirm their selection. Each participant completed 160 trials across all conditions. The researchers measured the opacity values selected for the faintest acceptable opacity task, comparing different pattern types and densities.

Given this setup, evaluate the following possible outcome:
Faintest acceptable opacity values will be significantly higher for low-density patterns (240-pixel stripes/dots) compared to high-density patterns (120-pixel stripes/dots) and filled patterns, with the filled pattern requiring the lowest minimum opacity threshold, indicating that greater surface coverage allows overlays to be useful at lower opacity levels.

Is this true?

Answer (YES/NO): NO